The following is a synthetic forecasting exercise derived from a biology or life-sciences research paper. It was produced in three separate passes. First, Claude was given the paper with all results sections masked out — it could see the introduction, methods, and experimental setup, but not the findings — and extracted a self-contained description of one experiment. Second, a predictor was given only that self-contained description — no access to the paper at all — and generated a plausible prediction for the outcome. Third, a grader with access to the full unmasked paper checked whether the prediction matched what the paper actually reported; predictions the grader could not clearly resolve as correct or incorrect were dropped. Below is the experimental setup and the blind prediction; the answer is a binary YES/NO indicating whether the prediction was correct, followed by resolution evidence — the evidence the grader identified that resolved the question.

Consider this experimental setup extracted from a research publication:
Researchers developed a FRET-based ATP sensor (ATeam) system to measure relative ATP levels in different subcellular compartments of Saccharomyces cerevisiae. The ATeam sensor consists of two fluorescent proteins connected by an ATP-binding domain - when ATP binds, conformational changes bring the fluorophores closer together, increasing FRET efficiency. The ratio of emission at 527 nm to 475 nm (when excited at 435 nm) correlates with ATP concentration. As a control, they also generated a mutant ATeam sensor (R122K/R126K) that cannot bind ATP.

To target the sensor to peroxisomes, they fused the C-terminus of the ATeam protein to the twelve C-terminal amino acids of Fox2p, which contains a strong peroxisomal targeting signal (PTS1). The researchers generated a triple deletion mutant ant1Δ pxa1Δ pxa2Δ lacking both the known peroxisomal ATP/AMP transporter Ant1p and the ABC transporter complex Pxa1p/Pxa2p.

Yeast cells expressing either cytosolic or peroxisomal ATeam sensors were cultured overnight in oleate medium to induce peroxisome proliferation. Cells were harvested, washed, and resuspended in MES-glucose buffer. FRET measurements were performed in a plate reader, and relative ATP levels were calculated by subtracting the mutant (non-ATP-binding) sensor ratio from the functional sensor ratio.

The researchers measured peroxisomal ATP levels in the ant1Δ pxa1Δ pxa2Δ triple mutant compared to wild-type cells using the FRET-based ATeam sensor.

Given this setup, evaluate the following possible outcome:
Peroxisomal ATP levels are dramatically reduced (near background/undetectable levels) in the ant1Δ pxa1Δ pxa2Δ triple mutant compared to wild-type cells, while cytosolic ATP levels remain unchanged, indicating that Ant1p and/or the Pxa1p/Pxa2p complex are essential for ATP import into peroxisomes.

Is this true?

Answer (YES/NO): YES